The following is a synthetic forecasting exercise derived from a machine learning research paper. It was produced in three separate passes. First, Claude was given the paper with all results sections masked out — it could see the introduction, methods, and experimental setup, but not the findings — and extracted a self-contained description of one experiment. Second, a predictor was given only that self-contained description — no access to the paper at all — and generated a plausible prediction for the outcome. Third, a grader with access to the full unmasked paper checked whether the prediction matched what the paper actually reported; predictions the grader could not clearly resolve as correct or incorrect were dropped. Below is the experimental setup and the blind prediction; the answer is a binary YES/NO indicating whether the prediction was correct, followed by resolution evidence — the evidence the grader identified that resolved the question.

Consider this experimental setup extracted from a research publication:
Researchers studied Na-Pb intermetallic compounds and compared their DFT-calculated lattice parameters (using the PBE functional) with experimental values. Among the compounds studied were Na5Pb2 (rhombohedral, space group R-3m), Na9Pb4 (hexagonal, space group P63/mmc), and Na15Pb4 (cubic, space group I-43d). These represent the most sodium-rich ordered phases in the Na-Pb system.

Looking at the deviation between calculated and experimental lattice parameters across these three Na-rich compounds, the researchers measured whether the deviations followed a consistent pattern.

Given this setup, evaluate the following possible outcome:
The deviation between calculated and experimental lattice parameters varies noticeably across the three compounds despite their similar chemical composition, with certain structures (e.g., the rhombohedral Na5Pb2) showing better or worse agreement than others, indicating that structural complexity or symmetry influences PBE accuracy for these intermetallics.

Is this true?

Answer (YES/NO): YES